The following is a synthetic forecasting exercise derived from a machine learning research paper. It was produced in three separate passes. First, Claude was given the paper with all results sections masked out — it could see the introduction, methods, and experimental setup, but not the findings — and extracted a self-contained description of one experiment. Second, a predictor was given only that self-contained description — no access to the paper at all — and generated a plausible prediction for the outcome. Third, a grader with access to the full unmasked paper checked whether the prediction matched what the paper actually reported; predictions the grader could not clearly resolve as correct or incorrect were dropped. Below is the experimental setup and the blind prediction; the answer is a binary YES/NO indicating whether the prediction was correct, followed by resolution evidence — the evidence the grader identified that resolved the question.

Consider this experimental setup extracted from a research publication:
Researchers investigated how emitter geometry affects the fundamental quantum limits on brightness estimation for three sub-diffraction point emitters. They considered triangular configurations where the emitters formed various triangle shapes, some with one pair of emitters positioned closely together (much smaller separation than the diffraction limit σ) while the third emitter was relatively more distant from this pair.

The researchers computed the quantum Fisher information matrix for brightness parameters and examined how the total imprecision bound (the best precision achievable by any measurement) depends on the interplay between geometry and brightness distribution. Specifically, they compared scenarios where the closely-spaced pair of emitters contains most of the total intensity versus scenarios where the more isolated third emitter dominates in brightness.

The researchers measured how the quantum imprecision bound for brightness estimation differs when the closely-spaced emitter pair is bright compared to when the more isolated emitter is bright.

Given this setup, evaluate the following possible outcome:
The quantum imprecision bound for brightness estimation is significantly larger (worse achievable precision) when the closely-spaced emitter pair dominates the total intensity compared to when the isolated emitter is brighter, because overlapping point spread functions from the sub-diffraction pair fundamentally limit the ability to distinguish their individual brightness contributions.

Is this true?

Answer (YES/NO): YES